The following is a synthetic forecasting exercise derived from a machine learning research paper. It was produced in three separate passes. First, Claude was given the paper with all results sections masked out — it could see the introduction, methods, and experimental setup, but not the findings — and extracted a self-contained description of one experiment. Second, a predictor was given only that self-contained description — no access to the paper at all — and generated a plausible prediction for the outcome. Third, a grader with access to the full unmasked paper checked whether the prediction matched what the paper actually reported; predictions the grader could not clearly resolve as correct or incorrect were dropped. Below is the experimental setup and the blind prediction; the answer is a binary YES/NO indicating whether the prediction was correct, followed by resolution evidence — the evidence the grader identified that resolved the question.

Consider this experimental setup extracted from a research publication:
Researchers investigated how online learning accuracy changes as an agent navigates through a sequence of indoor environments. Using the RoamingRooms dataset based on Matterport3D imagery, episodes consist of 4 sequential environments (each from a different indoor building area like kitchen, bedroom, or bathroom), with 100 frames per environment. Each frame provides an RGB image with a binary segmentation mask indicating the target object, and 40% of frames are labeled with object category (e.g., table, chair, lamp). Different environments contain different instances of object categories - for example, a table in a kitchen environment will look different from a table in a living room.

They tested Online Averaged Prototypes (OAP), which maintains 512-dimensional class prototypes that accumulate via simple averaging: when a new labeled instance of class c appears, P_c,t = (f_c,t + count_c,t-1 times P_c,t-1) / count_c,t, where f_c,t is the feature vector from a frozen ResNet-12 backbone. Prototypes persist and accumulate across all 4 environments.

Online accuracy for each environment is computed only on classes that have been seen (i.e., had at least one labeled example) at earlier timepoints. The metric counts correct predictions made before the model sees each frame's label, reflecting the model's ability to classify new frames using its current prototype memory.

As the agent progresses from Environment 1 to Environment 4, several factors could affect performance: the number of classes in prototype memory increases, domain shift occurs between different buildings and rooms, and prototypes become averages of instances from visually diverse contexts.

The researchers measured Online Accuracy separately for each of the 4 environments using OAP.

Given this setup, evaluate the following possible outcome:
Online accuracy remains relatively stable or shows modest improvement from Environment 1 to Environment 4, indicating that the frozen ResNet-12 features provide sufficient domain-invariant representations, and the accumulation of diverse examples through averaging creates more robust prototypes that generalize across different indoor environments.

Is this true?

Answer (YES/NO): NO